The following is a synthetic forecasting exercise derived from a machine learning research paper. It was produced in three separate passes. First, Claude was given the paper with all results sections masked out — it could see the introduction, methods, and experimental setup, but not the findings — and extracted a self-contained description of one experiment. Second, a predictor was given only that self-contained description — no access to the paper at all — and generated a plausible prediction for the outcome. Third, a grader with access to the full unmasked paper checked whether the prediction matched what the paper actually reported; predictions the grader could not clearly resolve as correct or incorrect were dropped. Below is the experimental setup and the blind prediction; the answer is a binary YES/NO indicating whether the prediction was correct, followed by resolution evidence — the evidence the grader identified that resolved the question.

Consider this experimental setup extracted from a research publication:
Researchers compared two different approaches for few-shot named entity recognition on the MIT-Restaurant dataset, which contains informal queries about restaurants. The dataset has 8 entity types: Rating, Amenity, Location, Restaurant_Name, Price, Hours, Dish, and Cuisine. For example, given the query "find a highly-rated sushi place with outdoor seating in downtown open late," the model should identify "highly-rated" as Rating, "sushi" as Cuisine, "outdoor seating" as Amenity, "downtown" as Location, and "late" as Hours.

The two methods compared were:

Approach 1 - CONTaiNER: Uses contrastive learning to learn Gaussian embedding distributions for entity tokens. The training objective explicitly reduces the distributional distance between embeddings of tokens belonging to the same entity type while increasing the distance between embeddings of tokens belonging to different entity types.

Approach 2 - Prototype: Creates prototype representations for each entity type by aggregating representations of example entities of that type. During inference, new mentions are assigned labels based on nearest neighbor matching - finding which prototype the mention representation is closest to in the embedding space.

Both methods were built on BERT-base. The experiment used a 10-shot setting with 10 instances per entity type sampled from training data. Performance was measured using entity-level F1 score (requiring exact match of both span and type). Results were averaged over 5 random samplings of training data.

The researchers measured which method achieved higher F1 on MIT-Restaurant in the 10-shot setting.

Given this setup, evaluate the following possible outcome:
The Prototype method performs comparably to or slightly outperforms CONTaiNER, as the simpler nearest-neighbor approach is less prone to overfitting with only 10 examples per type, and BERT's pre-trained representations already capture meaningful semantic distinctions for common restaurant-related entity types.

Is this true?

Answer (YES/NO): NO